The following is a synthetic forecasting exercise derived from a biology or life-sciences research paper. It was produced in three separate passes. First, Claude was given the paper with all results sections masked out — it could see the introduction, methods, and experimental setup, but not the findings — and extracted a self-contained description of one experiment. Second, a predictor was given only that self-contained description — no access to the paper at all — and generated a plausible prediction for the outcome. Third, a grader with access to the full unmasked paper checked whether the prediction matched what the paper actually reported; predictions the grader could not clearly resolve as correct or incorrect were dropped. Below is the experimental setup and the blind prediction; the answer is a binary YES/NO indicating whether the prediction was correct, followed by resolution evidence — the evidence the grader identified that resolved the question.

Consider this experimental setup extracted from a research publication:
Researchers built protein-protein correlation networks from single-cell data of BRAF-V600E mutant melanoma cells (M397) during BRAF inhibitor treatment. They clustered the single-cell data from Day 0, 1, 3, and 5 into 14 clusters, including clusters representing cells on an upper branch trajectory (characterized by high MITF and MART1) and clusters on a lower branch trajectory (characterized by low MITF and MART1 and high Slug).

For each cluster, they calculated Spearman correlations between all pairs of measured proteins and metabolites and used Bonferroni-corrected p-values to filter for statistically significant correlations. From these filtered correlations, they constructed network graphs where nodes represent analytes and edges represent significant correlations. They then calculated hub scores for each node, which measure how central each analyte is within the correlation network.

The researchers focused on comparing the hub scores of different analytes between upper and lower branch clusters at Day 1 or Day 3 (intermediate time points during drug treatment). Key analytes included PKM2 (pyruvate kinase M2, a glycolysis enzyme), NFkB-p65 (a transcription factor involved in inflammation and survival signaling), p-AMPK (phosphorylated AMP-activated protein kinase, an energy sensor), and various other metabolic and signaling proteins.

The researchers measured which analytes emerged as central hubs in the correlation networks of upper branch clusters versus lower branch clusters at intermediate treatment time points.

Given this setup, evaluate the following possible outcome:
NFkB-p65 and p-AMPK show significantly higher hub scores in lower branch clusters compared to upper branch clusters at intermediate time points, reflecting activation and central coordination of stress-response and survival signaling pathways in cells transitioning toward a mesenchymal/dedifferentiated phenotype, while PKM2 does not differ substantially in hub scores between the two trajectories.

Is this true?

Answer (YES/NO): NO